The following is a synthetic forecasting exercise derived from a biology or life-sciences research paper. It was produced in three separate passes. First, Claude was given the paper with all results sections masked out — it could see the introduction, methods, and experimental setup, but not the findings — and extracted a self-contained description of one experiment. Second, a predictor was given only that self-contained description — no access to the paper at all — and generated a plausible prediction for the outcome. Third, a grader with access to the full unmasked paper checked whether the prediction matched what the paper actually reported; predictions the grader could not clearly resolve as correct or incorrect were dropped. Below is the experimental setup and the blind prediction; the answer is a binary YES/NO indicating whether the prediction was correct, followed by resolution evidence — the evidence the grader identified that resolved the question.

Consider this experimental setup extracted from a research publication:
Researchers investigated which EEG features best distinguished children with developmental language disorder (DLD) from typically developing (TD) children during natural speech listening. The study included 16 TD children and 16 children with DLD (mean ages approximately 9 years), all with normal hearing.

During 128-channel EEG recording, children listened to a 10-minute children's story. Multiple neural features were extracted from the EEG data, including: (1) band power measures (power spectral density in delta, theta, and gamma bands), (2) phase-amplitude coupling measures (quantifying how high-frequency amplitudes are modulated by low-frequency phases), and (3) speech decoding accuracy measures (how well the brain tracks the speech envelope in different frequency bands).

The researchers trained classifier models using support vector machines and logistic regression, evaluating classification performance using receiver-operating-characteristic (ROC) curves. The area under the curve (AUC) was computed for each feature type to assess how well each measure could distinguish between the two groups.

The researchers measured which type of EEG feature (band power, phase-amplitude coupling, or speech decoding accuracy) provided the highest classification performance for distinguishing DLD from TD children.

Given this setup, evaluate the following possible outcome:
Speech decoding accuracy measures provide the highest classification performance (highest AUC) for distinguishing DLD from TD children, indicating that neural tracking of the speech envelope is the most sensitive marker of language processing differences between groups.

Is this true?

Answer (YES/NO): NO